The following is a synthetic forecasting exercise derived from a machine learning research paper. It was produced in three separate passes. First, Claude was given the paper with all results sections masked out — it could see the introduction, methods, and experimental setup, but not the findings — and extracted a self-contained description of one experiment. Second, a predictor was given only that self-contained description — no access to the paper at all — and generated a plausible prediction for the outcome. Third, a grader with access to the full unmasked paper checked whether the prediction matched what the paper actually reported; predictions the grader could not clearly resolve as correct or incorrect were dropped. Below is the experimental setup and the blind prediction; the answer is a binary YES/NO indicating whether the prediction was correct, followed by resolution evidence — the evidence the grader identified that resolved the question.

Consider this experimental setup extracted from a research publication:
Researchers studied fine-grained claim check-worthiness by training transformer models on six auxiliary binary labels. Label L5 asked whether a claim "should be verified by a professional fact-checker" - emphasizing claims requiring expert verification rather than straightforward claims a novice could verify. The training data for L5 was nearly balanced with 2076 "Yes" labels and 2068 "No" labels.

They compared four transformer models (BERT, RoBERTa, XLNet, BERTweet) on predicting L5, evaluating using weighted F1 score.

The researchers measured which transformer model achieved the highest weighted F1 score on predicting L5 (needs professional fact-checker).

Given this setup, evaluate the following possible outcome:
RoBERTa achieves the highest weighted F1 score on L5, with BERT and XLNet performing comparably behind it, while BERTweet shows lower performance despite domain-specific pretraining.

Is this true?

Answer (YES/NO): NO